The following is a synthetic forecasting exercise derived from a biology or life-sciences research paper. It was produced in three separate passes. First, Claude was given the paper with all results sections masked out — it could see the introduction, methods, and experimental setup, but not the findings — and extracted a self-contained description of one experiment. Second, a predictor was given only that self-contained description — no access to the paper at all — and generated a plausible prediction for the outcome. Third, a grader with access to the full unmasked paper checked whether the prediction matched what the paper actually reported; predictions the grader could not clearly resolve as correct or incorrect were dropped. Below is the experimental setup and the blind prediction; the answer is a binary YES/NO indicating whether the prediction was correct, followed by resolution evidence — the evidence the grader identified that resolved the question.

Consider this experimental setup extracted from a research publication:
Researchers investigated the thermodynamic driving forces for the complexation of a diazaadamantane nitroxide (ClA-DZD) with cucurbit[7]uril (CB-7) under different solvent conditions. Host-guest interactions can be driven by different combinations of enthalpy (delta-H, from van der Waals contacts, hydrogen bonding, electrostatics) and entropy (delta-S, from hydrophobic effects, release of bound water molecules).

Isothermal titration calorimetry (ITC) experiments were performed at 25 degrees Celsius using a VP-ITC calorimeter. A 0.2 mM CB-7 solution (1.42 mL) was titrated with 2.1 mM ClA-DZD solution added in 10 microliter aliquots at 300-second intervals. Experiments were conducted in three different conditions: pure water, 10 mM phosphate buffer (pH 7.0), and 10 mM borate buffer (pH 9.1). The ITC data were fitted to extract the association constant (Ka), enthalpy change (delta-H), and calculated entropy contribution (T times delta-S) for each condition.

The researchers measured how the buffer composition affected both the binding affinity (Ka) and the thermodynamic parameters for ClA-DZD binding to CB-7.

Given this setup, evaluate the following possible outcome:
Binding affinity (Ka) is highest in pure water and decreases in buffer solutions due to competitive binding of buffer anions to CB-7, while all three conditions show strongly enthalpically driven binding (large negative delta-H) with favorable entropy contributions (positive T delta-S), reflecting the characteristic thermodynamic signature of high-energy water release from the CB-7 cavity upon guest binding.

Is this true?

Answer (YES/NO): NO